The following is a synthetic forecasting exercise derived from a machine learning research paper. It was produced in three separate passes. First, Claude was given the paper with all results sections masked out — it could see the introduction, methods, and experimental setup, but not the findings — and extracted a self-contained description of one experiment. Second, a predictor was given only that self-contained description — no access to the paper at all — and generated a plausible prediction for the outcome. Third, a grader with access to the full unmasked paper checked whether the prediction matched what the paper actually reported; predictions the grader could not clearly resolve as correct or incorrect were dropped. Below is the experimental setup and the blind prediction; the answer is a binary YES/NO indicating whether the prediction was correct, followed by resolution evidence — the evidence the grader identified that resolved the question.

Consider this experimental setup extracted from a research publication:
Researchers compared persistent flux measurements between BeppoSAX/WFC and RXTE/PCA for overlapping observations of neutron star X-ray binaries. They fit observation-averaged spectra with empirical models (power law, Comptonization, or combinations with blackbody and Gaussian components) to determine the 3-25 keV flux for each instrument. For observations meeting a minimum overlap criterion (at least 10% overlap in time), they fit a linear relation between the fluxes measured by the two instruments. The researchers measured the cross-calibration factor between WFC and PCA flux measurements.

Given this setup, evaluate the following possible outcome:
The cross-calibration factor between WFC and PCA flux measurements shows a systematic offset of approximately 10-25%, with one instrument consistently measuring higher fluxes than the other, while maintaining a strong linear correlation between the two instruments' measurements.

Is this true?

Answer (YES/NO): NO